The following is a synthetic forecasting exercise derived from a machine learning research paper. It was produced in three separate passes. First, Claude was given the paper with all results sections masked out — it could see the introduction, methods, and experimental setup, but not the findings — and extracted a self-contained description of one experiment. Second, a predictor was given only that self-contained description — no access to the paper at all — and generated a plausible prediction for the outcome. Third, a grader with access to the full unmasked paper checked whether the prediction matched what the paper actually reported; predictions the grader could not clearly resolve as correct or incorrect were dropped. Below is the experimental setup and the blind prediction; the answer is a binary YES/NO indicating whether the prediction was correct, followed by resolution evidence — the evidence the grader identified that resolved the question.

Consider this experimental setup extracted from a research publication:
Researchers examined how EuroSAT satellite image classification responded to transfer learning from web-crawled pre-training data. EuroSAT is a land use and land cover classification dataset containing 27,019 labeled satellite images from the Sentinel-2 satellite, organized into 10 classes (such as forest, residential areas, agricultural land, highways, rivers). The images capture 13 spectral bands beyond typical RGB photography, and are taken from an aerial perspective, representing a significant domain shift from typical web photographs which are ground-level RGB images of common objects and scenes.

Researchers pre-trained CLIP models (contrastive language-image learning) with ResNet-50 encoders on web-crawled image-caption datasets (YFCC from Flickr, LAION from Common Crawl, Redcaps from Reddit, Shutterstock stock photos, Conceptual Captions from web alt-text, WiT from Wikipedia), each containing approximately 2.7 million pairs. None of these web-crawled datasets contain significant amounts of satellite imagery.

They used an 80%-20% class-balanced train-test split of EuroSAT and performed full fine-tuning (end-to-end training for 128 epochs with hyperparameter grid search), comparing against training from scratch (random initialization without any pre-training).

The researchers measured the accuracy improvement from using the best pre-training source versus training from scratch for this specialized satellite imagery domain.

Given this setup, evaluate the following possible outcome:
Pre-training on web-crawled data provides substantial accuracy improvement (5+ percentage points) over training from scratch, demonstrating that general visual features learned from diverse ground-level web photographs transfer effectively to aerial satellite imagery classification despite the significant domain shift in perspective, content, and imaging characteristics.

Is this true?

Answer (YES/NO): YES